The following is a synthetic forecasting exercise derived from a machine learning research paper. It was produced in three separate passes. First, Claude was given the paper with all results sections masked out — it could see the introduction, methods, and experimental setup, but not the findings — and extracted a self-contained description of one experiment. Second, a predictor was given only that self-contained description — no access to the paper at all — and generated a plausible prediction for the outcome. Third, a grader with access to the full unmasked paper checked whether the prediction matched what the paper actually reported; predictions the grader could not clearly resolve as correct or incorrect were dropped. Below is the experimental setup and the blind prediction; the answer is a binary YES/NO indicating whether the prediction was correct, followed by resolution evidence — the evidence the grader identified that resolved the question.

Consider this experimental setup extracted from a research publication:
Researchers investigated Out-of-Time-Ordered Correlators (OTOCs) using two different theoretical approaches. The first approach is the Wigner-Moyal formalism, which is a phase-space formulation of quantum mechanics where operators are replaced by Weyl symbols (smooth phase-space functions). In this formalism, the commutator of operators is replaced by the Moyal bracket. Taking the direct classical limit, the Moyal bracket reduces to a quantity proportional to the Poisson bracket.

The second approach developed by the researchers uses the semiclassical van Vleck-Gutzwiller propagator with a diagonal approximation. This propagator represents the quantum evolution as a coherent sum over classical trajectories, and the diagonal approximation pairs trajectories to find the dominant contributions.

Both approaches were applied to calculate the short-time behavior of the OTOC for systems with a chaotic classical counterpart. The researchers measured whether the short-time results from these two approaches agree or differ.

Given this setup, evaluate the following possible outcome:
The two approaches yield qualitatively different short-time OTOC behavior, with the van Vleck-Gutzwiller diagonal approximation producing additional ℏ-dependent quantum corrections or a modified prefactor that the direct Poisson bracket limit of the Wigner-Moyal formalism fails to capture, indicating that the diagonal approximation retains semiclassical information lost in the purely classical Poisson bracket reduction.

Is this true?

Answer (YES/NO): NO